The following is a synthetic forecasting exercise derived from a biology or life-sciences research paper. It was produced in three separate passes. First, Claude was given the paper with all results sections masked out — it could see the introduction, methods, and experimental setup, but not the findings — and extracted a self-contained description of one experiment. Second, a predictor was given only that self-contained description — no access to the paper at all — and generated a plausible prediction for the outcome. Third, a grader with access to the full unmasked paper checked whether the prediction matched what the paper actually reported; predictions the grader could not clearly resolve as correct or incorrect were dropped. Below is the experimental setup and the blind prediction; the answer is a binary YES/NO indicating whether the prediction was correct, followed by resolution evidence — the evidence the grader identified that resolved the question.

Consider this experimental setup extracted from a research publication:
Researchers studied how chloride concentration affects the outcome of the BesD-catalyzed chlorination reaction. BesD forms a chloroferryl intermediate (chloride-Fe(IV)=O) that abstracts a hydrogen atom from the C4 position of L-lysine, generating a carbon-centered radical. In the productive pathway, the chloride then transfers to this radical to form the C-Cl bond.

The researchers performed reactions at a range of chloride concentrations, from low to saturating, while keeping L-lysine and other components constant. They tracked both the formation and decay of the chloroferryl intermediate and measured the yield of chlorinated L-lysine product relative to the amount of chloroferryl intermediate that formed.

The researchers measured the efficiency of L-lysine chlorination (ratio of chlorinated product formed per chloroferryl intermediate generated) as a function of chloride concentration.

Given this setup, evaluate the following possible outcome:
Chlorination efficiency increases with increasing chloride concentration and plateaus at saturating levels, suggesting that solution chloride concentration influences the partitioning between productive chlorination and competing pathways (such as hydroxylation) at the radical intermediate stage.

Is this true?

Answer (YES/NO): NO